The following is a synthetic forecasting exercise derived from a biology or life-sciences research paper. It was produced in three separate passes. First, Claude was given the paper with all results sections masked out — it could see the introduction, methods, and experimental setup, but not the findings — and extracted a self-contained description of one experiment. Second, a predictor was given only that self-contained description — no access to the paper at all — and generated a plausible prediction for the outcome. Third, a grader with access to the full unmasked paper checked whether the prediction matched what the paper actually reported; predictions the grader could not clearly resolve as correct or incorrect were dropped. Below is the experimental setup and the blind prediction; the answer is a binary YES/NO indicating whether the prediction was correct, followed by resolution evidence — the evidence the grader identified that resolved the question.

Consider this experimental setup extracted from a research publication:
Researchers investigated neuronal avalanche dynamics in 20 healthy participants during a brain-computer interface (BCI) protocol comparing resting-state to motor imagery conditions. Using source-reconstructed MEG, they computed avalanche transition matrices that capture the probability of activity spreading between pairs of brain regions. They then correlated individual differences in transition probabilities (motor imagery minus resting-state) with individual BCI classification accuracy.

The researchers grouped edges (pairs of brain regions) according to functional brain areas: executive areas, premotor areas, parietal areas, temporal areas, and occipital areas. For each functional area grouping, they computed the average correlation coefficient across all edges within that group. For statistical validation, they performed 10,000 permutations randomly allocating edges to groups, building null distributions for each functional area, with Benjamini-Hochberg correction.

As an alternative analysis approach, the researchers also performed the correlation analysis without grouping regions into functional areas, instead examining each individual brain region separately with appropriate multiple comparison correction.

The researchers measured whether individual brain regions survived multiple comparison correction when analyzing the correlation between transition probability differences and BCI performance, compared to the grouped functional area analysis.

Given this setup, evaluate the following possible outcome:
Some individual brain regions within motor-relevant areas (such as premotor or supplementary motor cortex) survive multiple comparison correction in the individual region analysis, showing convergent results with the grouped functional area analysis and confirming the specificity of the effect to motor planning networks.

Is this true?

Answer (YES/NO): NO